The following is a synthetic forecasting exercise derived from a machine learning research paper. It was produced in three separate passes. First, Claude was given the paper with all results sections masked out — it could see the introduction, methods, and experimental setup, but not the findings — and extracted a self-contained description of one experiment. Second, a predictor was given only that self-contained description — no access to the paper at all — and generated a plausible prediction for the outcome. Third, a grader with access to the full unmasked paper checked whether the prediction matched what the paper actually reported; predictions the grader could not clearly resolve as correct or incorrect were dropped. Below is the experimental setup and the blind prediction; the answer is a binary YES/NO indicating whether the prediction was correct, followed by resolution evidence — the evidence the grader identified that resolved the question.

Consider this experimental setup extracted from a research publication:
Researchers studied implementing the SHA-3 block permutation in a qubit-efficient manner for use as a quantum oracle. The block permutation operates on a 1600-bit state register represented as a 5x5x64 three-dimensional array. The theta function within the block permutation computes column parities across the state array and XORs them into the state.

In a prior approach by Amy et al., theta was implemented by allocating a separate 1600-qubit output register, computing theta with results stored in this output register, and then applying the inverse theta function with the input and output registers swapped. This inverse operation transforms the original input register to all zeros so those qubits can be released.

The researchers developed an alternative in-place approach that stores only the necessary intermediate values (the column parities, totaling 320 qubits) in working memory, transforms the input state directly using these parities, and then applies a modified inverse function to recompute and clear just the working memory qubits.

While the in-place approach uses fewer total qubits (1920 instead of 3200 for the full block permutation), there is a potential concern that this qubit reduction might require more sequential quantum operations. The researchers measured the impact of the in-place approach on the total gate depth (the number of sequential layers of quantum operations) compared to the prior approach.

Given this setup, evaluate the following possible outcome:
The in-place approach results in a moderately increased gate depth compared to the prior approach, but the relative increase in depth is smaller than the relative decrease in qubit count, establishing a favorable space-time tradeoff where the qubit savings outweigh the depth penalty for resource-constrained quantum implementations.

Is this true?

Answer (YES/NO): NO